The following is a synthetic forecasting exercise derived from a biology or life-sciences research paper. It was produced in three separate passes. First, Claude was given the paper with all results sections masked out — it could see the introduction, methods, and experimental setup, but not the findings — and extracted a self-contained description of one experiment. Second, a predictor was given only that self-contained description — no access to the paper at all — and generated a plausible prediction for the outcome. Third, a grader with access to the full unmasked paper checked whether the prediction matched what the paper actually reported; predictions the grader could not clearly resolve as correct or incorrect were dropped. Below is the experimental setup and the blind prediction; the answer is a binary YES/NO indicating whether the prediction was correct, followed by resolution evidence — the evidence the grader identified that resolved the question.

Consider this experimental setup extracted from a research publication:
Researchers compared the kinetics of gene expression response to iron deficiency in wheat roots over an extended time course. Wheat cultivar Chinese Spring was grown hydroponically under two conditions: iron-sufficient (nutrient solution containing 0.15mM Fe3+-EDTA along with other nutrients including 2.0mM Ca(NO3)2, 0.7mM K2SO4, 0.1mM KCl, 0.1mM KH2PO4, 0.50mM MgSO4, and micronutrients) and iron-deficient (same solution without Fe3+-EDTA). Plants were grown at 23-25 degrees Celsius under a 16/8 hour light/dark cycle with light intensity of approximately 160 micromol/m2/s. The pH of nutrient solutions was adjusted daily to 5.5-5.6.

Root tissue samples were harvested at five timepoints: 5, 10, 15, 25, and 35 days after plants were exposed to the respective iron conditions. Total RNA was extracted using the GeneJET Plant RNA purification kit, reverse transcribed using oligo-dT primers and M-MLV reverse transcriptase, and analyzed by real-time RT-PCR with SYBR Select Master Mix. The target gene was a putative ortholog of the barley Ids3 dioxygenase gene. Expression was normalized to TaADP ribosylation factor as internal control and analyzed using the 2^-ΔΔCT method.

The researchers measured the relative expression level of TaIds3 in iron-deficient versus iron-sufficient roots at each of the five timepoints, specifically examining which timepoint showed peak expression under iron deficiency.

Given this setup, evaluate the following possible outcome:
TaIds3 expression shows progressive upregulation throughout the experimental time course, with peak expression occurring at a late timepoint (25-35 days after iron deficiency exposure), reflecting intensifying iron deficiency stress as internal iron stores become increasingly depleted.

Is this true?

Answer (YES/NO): NO